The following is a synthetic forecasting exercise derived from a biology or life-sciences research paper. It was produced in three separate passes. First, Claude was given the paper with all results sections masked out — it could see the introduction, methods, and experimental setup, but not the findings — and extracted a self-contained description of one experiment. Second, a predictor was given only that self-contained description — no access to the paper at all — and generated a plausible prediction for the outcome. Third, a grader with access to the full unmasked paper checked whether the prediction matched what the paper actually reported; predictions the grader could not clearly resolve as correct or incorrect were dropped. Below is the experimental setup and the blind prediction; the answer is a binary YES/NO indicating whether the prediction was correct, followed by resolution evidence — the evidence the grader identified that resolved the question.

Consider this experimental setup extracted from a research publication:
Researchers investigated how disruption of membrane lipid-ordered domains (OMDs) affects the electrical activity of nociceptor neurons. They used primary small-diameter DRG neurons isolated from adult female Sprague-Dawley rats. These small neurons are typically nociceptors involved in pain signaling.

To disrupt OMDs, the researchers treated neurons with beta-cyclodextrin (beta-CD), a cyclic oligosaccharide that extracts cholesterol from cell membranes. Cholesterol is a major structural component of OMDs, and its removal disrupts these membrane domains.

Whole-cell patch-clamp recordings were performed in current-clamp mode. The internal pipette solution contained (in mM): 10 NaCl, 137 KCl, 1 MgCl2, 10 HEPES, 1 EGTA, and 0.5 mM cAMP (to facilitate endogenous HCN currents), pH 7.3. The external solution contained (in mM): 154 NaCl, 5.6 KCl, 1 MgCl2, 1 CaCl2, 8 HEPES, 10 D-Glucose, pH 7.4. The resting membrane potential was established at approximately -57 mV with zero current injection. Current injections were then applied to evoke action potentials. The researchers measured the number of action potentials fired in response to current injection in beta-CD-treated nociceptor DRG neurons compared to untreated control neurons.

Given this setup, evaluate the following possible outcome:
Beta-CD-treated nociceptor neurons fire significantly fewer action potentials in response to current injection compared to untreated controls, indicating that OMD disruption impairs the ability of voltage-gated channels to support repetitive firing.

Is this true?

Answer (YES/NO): NO